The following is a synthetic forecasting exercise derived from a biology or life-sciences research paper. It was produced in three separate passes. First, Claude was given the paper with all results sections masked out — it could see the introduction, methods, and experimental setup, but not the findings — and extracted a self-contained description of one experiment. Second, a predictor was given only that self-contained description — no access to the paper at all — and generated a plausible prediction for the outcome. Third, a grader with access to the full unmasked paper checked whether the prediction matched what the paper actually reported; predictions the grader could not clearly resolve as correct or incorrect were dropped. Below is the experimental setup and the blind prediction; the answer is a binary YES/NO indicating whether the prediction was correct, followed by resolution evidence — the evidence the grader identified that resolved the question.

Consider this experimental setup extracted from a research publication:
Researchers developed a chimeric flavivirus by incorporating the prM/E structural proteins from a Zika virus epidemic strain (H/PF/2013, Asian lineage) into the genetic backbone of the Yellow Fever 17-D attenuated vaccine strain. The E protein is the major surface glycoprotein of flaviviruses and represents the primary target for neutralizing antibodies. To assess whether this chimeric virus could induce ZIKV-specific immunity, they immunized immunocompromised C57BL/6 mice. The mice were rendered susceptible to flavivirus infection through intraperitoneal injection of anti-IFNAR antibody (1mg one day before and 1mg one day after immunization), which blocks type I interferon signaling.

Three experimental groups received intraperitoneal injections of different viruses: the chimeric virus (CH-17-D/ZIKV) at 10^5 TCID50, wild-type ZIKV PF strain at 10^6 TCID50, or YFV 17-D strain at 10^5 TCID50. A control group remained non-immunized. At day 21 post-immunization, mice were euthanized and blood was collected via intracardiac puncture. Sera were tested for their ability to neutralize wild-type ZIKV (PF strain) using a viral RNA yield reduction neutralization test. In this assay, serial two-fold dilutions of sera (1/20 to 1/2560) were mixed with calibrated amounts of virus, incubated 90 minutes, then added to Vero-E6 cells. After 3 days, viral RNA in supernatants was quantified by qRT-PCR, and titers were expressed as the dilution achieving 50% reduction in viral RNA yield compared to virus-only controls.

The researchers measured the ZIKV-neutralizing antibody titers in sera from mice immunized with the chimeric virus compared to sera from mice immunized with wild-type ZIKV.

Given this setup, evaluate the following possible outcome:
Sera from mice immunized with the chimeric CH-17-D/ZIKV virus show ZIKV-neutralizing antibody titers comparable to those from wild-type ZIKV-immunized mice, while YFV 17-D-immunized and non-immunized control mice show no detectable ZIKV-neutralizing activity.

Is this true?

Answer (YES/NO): YES